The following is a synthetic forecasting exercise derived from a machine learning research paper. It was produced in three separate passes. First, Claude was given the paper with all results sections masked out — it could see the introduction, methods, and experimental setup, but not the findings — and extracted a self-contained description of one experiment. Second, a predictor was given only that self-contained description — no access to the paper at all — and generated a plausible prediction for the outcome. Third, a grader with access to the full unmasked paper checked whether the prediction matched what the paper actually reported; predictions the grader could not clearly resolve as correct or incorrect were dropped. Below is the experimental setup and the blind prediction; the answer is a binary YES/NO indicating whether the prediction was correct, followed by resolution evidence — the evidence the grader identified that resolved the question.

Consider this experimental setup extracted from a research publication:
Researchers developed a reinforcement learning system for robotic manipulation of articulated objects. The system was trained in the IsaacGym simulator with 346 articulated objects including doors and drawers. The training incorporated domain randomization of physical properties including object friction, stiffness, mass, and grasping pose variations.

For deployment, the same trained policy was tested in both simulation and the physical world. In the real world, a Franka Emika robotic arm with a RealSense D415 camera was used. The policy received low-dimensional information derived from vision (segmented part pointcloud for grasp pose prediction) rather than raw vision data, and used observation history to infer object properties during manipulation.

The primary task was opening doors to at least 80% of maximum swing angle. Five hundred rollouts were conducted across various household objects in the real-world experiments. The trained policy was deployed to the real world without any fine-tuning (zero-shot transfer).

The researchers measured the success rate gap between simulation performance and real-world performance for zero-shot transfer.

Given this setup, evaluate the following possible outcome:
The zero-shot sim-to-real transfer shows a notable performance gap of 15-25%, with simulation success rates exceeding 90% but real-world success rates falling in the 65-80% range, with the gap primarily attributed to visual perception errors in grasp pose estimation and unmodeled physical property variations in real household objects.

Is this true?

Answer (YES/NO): YES